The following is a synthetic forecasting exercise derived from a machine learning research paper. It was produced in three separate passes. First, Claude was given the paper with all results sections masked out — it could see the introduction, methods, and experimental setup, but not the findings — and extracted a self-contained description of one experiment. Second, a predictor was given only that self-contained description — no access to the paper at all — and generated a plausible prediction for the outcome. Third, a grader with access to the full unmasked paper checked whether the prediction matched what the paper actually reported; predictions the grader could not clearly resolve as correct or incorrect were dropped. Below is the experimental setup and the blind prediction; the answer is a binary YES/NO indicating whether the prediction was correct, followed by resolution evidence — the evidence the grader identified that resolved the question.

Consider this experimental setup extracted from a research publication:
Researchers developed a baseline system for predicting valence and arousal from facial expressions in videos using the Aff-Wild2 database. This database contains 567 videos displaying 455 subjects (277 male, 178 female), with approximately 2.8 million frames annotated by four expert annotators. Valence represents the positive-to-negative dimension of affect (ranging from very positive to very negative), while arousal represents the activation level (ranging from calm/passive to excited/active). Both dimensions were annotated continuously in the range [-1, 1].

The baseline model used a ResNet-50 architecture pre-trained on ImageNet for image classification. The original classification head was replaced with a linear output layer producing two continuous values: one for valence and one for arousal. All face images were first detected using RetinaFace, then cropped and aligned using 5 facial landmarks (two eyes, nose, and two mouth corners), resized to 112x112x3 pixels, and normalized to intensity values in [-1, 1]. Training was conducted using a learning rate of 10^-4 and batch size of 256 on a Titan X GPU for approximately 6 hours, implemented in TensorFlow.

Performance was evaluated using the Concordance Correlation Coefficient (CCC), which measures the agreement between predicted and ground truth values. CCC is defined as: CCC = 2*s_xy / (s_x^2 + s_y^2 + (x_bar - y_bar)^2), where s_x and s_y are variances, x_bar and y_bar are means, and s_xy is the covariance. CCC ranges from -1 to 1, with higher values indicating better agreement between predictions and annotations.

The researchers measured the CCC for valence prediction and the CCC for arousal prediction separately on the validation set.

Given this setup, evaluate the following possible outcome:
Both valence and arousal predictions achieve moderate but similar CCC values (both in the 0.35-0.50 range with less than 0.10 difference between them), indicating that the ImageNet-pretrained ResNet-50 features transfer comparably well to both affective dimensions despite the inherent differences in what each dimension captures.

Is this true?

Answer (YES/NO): NO